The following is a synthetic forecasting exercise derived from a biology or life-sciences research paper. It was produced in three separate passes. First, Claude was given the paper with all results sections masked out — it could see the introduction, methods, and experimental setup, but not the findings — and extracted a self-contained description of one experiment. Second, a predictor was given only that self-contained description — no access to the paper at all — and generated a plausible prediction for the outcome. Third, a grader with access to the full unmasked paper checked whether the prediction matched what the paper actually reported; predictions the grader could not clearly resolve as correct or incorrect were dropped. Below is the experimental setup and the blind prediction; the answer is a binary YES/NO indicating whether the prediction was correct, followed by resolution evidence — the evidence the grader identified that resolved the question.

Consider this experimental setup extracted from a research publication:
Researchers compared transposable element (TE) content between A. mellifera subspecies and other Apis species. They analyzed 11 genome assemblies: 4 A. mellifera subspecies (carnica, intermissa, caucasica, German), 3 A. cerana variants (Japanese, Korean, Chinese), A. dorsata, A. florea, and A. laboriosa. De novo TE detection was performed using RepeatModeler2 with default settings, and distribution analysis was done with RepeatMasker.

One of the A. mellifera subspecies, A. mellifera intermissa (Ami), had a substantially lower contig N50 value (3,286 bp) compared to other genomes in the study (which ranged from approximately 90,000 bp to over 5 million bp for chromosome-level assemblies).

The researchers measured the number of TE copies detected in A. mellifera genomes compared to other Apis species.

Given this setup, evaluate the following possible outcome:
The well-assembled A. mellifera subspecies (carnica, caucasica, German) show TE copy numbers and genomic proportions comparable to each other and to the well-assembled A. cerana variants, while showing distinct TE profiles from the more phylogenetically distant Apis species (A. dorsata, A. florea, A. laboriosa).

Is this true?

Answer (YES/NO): NO